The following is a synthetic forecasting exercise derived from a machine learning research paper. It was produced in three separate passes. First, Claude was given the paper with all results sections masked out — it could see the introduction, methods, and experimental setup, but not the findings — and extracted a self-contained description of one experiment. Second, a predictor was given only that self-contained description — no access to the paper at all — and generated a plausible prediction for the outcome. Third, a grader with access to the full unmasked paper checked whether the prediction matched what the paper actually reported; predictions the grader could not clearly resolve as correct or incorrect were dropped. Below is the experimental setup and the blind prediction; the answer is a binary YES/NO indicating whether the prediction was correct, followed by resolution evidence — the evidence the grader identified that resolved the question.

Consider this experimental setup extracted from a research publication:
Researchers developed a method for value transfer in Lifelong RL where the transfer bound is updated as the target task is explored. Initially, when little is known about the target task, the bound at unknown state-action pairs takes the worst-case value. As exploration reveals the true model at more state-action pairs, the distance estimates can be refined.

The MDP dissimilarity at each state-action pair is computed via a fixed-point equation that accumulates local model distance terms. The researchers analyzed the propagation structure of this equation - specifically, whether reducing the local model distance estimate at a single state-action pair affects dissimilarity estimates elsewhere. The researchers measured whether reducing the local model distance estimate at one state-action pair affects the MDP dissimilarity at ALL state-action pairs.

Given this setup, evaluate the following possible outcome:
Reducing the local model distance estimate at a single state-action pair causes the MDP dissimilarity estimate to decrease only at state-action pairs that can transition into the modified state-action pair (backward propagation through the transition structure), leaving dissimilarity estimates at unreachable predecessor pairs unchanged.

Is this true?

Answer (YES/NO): NO